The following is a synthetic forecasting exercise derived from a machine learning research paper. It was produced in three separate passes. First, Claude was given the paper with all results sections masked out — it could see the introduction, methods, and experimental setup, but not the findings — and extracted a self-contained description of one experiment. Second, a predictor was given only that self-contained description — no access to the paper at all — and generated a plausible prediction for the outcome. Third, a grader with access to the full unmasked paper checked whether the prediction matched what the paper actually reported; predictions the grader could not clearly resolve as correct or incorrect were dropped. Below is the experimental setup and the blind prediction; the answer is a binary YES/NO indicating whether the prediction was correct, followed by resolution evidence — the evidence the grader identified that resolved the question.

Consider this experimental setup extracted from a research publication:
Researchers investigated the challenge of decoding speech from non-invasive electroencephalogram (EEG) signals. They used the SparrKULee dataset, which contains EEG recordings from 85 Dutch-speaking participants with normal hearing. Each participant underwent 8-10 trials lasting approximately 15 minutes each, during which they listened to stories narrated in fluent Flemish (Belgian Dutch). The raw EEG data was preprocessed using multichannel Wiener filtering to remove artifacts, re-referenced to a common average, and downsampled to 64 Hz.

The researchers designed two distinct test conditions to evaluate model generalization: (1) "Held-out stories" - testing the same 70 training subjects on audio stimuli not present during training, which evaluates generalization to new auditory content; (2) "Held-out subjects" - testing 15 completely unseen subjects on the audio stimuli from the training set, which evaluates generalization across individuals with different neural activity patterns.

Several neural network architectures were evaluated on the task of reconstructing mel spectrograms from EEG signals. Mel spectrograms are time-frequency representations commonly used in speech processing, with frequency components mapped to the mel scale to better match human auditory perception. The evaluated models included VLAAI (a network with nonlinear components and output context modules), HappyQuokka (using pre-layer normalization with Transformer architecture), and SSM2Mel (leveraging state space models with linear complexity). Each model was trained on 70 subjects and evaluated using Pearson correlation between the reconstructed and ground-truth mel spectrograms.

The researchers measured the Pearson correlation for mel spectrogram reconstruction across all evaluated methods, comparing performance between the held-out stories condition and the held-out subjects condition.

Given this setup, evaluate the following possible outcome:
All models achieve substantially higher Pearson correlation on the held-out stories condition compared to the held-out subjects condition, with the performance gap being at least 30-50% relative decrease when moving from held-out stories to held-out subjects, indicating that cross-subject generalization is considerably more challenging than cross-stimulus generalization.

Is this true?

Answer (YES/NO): NO